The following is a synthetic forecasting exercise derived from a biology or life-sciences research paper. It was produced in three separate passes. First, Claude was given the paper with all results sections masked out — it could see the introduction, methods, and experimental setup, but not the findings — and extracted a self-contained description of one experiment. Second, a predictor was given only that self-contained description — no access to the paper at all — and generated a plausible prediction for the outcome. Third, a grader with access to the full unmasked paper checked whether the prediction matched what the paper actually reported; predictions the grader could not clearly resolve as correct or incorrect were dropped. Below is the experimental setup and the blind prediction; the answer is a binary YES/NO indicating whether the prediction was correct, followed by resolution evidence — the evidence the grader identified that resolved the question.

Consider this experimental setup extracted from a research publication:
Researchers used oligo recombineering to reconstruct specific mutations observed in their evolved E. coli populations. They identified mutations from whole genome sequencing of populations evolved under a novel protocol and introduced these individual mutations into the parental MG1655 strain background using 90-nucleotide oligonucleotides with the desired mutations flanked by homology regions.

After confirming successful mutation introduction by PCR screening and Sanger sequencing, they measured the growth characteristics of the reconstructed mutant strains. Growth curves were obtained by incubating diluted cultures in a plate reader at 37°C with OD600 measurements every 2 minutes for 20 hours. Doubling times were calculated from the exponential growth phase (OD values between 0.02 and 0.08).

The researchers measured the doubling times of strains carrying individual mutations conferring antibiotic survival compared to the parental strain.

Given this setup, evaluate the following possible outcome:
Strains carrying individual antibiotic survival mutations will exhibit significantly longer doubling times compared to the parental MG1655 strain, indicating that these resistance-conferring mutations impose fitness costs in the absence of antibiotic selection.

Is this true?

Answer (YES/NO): NO